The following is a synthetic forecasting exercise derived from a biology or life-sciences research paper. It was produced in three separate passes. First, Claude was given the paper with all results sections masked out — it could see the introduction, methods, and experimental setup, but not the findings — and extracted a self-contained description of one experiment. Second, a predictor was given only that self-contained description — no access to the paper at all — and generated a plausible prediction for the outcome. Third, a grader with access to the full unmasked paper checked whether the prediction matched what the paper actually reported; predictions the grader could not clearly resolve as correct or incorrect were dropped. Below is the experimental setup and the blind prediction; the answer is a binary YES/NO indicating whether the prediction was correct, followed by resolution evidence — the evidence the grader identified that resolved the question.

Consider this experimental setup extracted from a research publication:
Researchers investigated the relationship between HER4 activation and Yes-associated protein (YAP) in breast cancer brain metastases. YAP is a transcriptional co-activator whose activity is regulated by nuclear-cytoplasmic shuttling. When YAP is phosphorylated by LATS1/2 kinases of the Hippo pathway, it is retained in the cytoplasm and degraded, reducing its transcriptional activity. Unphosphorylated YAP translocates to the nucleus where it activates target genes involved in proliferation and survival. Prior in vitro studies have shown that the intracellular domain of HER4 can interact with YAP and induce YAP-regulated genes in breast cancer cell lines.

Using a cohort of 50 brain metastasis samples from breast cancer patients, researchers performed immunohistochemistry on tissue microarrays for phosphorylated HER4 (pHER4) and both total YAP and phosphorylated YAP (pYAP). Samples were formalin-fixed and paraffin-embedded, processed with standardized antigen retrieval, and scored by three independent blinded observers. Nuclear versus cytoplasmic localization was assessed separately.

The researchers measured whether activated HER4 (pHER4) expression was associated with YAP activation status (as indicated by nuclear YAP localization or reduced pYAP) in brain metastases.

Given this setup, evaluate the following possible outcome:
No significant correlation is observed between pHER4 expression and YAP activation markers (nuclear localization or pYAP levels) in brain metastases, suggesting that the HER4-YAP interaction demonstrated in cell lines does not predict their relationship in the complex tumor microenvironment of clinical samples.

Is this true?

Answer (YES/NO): YES